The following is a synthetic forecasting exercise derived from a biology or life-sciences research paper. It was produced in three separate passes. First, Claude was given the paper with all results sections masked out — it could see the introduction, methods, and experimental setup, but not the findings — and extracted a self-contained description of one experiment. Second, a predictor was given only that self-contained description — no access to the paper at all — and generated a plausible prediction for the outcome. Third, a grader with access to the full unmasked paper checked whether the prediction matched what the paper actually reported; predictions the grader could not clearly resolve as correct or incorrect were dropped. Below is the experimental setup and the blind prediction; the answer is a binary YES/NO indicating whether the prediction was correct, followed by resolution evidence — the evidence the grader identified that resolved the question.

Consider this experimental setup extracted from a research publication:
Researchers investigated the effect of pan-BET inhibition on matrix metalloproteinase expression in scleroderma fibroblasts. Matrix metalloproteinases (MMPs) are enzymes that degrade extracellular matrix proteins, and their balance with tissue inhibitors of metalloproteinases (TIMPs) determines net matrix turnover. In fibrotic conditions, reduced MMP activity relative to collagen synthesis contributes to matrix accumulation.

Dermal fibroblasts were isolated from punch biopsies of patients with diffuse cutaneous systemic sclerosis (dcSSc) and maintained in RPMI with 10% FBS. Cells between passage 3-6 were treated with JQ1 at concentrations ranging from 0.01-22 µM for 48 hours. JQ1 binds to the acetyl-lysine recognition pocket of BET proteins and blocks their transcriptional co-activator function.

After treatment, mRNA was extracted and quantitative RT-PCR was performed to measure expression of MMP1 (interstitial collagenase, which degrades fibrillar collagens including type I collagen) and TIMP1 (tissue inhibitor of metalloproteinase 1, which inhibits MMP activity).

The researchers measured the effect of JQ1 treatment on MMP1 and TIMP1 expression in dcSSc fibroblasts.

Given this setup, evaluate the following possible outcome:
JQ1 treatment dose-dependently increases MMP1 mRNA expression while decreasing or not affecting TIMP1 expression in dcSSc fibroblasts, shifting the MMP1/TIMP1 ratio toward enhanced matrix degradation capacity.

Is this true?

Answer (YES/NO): NO